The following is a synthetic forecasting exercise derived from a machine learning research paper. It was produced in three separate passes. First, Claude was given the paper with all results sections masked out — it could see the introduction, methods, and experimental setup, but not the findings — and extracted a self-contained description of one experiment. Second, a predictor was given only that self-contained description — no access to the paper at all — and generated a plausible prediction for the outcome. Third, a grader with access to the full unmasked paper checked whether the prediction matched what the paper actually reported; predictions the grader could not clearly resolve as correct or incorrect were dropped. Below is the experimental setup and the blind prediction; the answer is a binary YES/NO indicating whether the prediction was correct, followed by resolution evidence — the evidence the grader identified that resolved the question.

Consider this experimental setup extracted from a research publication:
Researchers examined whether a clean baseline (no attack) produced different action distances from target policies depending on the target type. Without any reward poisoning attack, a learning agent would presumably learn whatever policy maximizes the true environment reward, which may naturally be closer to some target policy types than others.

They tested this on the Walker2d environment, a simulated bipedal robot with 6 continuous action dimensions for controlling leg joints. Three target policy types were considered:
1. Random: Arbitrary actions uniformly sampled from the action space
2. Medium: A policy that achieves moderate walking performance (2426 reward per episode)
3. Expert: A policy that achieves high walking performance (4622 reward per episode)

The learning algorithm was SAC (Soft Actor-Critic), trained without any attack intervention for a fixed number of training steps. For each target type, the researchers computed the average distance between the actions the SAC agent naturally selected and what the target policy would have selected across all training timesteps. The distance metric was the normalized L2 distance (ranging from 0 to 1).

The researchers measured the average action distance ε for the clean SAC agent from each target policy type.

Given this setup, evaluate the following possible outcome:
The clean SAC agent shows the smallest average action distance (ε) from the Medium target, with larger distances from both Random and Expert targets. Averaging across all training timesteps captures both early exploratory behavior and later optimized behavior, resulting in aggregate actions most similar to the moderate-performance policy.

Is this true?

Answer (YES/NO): NO